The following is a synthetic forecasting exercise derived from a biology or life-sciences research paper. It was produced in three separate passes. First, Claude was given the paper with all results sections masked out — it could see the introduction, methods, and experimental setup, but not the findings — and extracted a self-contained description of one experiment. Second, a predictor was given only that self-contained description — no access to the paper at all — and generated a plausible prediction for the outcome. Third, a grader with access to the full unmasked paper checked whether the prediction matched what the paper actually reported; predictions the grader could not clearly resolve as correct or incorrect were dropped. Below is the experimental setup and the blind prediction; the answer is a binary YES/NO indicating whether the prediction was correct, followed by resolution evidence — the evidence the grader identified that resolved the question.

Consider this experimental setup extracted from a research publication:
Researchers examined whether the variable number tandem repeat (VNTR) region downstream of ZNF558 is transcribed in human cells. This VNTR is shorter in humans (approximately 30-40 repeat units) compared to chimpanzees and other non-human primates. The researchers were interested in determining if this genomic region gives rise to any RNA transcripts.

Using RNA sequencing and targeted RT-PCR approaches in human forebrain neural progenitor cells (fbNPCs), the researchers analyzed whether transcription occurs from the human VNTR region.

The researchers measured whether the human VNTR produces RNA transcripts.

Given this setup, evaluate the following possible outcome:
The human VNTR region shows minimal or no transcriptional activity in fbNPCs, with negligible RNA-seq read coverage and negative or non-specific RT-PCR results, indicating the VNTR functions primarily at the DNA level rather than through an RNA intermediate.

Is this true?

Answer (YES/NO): NO